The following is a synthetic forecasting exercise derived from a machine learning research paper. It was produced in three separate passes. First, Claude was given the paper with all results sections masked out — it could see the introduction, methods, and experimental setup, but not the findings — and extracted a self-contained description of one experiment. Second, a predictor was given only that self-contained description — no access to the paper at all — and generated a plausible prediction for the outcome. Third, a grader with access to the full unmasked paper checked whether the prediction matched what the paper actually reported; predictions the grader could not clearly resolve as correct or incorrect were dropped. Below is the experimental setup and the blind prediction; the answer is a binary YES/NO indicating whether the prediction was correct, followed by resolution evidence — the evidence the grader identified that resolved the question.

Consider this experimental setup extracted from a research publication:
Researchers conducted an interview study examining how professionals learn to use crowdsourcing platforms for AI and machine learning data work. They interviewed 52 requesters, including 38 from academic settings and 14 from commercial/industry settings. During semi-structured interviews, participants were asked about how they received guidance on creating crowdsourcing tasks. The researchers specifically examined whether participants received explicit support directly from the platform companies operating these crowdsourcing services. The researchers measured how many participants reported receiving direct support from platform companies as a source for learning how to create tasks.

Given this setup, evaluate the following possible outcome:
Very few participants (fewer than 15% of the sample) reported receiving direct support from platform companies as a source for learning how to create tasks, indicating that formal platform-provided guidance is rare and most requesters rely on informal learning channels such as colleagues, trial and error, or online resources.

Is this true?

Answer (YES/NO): YES